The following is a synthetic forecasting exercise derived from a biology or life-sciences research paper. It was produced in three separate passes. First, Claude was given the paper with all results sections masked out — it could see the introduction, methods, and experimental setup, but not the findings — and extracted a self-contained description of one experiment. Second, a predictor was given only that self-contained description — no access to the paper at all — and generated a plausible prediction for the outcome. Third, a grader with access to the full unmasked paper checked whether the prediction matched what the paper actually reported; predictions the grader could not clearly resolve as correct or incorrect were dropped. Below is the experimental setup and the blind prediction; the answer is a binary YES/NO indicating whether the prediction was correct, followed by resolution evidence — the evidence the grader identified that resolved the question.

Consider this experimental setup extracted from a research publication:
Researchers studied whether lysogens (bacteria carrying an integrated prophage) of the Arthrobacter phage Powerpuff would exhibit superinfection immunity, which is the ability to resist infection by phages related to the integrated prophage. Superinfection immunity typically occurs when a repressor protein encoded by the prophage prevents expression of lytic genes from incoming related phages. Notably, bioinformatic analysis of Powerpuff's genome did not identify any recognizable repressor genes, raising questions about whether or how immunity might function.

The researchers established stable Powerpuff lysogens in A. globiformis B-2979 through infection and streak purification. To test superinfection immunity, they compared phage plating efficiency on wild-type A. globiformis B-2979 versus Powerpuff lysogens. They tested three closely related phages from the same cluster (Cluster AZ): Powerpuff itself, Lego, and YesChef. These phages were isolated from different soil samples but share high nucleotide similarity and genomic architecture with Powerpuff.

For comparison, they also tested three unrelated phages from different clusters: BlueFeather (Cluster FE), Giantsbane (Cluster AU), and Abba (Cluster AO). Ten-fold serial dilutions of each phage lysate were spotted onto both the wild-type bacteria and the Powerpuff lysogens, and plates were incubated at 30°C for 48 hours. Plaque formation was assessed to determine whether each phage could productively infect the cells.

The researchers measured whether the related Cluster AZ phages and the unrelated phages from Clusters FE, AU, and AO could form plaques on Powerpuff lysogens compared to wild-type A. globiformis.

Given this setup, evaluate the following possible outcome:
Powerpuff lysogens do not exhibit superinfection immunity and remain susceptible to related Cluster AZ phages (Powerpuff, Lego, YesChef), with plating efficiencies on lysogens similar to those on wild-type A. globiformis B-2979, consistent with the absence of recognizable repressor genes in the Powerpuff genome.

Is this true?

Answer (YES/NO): NO